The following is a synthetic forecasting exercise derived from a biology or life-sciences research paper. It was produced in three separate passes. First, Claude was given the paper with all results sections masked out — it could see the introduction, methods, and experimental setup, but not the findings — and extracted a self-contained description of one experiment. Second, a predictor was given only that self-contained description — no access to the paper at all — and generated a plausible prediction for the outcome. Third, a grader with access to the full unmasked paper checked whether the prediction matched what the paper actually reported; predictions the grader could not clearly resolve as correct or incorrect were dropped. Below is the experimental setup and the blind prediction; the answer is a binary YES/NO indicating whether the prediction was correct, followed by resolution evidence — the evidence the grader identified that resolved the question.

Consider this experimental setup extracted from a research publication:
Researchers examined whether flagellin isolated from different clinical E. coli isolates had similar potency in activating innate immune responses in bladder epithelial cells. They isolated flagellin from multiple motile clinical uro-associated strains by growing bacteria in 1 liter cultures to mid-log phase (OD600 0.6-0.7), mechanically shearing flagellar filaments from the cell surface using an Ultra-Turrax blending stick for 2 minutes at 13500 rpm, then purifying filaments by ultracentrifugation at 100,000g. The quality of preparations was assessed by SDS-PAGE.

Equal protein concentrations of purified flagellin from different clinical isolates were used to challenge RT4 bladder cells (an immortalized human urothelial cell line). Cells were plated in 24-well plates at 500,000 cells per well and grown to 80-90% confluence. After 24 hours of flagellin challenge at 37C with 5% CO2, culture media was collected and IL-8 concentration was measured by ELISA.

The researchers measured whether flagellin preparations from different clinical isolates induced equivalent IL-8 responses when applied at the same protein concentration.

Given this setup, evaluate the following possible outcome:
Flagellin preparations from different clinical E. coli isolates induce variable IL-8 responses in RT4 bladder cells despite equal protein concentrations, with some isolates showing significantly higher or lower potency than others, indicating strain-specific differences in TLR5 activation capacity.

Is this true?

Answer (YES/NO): NO